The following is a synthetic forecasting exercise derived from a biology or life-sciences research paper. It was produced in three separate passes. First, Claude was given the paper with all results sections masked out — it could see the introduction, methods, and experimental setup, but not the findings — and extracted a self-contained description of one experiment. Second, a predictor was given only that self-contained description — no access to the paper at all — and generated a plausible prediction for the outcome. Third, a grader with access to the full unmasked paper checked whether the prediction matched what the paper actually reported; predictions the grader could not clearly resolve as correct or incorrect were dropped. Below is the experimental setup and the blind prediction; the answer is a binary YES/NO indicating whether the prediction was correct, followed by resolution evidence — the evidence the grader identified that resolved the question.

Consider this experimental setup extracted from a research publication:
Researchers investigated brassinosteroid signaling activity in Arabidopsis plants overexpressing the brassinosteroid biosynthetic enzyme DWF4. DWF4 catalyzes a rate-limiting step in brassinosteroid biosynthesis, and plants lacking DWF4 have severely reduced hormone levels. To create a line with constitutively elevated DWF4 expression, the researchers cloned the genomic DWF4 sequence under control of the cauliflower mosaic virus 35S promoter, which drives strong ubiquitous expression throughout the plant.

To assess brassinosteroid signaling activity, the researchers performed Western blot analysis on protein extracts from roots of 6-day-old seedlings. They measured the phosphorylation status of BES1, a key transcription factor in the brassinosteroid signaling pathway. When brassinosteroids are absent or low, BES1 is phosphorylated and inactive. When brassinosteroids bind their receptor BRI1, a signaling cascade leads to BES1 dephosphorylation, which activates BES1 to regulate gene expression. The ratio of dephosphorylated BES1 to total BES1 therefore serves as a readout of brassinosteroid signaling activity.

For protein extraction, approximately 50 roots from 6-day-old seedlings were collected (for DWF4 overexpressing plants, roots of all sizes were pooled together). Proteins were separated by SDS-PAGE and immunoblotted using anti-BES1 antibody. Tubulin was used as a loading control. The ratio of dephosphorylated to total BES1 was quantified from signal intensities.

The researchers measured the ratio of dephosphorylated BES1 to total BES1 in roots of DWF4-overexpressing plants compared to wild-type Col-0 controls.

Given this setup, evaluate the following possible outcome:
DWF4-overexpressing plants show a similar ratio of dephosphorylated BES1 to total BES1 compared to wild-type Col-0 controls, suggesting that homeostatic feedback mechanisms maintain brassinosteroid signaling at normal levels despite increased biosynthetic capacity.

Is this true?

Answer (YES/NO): NO